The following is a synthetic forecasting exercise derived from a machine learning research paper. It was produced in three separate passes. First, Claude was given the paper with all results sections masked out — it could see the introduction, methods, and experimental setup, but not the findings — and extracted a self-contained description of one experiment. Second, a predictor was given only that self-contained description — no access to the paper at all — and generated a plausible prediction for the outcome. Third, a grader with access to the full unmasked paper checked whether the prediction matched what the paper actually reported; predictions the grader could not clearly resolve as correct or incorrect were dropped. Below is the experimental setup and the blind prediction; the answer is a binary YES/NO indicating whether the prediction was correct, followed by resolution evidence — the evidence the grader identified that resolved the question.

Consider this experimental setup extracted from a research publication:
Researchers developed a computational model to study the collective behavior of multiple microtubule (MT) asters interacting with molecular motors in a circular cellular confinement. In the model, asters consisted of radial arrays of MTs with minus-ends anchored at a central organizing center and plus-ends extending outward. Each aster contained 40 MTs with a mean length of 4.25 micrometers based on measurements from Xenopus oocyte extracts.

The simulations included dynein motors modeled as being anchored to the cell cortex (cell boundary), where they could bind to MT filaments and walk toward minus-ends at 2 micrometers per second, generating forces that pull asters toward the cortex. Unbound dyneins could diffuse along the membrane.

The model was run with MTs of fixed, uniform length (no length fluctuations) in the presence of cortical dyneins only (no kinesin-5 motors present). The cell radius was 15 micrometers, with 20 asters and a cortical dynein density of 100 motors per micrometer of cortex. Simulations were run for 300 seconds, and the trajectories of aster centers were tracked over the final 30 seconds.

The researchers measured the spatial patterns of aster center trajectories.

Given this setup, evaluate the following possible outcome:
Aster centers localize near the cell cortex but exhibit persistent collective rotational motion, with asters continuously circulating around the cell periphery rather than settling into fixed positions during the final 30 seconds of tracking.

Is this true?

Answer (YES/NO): NO